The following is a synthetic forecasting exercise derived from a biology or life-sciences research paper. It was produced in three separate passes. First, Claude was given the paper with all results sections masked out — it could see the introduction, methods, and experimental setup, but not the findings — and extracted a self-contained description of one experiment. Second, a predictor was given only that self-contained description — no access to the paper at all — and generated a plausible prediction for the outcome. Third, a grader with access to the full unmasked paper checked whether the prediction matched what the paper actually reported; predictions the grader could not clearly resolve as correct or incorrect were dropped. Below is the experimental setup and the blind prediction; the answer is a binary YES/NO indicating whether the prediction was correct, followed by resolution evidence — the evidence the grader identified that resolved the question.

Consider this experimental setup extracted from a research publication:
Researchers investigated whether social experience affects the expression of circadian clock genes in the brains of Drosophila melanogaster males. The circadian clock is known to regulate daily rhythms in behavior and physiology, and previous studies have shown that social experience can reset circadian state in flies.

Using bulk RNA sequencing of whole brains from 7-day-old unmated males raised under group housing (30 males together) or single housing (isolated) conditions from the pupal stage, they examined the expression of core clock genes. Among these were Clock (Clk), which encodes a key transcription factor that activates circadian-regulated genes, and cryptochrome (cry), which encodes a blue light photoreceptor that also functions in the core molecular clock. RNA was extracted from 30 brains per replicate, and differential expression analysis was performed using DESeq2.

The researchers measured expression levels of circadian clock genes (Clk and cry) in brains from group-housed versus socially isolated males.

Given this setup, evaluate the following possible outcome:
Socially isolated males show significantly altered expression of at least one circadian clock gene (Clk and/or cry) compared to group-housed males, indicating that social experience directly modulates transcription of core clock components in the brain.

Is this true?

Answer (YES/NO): YES